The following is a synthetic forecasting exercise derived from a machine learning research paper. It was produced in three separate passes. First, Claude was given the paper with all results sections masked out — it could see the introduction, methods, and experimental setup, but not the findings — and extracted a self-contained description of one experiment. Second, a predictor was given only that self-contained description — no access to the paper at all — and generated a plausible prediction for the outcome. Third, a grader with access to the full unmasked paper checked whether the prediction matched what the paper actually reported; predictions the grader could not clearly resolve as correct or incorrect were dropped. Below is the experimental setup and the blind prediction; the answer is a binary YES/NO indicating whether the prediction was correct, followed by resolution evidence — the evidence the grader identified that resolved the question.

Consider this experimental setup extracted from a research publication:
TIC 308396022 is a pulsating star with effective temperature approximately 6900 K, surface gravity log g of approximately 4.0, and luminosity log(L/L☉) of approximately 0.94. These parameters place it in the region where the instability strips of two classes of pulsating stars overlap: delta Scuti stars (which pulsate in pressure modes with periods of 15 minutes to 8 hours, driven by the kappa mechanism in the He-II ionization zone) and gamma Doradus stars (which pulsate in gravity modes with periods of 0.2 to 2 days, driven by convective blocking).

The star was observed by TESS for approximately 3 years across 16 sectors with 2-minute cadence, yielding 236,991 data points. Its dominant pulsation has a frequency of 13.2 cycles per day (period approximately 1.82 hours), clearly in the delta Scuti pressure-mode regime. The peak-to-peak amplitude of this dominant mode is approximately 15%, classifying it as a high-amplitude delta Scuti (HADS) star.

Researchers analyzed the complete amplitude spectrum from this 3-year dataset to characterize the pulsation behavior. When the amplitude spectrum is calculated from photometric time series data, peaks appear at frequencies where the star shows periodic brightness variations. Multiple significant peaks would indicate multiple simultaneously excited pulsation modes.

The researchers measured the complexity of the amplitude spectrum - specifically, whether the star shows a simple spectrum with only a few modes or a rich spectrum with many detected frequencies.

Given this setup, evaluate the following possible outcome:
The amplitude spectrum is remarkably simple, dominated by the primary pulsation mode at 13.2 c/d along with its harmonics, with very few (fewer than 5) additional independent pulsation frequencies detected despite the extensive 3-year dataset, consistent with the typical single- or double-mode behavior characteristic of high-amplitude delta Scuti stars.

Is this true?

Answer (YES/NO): NO